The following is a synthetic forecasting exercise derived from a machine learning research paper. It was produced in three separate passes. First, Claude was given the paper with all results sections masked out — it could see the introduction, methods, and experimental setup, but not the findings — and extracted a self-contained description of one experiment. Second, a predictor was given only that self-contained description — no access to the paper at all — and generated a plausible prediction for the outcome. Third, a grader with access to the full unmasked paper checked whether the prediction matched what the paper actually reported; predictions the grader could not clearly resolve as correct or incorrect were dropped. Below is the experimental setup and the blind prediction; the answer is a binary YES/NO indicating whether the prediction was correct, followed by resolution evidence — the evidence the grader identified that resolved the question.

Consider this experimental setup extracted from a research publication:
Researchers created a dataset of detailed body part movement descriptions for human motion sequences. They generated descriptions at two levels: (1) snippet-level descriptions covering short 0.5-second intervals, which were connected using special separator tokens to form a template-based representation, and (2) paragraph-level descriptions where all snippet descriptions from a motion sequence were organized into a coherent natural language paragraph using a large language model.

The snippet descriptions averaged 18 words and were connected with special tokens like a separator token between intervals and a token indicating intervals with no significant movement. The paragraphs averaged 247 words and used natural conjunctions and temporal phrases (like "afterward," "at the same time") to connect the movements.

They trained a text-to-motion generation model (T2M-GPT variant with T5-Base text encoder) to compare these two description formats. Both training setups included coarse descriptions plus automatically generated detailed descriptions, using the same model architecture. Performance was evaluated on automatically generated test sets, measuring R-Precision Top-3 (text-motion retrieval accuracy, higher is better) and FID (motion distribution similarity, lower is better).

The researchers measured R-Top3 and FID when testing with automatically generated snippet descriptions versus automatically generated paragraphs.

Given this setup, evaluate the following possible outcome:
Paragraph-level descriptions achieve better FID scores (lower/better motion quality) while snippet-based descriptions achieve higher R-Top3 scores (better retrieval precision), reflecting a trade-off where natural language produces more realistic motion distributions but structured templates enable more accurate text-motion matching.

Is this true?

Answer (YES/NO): NO